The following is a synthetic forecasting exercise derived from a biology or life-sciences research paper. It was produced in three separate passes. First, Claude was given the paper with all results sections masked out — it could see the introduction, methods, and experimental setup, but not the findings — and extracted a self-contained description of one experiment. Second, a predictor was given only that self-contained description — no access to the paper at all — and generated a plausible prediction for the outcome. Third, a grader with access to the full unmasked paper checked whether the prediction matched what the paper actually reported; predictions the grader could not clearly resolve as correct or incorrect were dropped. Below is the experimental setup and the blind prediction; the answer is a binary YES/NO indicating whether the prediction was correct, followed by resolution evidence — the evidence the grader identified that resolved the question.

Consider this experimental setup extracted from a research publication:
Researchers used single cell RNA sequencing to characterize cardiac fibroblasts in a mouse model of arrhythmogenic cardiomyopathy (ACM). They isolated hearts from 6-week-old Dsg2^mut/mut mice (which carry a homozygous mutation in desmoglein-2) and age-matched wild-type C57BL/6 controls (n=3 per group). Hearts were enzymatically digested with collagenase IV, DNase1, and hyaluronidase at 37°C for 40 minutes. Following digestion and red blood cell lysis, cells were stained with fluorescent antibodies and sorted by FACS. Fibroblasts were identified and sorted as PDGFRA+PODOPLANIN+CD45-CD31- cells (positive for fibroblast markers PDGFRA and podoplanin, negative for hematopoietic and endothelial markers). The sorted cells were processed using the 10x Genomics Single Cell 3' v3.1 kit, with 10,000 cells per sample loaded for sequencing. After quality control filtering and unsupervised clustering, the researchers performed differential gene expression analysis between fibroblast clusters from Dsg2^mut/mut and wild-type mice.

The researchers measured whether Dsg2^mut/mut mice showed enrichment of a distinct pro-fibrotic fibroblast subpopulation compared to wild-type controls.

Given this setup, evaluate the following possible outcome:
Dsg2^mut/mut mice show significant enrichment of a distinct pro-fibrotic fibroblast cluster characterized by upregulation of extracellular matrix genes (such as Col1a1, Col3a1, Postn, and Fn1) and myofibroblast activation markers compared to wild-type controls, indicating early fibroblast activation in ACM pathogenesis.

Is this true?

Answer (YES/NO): NO